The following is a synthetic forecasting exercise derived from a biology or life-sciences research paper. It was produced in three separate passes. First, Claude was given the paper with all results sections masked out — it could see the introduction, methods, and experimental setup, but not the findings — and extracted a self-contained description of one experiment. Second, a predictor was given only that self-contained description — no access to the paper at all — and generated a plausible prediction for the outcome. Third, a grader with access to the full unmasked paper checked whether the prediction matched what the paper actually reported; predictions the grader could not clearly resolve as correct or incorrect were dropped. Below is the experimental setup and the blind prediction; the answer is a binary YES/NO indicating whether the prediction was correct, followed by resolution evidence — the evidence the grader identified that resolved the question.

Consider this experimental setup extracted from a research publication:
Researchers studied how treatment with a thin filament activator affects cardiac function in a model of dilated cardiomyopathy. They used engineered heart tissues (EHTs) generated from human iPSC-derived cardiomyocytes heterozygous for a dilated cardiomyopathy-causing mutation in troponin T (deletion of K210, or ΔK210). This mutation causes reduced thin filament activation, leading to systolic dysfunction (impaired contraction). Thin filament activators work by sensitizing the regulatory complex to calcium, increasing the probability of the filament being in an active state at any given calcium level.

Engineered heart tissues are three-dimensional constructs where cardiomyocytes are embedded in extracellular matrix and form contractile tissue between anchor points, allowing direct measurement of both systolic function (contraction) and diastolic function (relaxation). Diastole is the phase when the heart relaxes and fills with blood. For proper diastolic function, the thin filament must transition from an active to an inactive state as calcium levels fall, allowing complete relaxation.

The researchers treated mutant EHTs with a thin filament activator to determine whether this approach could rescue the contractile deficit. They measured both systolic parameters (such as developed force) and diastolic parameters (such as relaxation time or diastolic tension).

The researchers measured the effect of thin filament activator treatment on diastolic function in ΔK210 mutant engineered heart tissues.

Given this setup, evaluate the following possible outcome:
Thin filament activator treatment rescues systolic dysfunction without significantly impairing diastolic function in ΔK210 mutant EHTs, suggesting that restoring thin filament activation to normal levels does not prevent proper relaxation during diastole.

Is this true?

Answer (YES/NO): NO